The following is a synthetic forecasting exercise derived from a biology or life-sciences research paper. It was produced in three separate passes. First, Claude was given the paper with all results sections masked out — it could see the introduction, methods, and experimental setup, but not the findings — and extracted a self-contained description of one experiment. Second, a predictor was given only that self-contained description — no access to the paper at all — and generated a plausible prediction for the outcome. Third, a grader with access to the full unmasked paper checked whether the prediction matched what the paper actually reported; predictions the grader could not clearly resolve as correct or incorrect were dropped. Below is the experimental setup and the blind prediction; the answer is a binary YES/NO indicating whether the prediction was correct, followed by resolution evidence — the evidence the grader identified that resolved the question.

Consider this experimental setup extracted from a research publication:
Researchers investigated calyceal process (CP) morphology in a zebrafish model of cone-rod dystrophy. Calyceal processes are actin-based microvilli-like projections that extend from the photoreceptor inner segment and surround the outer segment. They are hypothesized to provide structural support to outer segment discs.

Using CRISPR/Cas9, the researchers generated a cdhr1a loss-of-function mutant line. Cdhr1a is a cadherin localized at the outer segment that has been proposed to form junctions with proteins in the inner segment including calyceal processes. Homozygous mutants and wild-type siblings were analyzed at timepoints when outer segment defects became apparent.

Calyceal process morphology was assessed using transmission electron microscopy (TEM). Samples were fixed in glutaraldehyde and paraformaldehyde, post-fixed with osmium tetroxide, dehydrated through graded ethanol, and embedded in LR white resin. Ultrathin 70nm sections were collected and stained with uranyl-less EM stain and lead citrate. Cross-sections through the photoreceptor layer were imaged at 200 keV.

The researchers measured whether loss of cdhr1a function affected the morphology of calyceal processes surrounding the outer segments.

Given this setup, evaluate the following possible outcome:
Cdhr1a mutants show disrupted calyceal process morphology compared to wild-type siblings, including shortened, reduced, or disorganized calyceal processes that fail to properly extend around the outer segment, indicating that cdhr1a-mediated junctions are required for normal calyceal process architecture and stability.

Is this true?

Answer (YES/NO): YES